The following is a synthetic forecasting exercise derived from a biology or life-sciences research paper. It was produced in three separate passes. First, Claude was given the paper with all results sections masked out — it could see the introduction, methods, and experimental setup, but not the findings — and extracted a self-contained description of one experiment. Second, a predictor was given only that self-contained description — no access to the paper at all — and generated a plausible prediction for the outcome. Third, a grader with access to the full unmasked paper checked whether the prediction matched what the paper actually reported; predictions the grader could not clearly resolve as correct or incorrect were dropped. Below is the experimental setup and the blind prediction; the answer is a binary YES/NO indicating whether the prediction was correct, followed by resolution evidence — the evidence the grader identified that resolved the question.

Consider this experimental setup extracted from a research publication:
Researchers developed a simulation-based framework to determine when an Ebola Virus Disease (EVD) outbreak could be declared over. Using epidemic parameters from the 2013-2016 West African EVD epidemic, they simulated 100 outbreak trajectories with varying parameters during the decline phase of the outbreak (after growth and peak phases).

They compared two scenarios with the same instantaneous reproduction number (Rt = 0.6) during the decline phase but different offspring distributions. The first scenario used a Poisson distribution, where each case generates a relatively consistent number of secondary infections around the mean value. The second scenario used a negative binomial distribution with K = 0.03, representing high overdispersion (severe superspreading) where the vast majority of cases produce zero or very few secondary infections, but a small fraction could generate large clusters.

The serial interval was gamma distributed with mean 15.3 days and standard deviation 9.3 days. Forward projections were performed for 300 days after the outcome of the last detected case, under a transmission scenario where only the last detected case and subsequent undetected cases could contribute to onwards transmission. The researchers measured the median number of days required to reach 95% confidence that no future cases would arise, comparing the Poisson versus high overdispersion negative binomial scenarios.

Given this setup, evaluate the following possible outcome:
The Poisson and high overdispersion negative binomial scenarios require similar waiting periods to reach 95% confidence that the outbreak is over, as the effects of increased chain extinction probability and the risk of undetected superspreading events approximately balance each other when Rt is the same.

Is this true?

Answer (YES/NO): NO